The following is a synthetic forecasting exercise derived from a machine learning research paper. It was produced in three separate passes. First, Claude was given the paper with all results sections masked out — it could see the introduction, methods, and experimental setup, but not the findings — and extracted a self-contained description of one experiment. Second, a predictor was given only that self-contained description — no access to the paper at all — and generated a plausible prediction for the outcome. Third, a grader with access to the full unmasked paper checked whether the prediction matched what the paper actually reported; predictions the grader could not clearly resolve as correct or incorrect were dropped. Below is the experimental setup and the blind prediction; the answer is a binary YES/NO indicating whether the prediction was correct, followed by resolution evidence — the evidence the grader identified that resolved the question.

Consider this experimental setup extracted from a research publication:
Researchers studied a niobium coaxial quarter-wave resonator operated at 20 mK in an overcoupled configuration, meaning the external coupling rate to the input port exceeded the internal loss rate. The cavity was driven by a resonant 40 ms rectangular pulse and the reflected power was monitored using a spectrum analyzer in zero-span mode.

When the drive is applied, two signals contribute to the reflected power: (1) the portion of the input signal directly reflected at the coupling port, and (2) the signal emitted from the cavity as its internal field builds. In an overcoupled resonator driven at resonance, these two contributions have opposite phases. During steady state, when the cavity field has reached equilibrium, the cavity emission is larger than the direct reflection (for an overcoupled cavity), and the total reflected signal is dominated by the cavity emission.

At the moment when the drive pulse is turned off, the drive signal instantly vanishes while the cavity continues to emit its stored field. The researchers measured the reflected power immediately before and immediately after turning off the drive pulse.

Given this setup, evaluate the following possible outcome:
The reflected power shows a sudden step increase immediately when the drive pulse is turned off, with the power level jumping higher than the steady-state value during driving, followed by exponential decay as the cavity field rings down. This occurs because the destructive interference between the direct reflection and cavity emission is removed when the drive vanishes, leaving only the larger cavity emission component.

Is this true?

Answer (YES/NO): YES